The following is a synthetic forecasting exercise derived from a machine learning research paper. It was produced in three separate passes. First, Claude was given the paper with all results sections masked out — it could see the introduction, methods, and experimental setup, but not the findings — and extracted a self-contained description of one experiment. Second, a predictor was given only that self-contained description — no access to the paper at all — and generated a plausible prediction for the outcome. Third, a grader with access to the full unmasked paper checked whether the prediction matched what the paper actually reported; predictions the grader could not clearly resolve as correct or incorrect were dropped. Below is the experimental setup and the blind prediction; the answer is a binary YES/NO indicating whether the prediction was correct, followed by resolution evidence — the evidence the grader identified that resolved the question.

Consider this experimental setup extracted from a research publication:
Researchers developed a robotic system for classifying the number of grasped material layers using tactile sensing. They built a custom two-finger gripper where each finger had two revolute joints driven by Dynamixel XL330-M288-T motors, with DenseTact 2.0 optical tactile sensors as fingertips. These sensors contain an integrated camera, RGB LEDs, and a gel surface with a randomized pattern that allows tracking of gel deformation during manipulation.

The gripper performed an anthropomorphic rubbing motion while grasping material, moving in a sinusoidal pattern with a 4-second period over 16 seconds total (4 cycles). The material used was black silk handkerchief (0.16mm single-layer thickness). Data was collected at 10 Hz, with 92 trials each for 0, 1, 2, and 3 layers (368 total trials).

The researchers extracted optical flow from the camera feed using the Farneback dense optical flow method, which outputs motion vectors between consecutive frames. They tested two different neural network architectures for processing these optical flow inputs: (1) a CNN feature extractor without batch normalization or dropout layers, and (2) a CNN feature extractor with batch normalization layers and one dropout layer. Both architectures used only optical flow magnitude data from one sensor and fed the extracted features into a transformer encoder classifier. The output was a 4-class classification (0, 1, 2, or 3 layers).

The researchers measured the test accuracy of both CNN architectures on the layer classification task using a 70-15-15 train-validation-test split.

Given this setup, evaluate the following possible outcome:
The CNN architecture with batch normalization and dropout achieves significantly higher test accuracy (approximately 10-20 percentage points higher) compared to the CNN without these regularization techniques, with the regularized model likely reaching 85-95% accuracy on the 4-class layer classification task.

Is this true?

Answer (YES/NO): NO